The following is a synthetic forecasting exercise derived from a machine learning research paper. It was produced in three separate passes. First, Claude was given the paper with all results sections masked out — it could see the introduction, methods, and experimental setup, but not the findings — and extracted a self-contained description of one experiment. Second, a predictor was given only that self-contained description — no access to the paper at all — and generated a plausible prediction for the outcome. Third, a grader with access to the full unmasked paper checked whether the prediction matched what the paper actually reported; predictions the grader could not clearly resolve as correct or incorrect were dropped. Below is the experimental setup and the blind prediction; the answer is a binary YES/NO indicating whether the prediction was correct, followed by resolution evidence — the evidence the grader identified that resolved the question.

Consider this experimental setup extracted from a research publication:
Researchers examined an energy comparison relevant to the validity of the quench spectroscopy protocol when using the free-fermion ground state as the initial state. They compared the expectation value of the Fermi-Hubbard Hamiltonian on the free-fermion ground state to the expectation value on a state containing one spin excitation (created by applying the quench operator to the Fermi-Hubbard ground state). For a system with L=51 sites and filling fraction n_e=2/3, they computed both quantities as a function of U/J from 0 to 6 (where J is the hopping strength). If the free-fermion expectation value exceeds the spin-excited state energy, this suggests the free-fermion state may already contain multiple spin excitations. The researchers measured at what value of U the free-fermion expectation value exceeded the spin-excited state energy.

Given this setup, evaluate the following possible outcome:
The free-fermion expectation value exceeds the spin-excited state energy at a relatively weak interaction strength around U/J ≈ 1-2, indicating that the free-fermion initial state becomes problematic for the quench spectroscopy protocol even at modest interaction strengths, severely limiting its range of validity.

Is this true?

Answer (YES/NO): NO